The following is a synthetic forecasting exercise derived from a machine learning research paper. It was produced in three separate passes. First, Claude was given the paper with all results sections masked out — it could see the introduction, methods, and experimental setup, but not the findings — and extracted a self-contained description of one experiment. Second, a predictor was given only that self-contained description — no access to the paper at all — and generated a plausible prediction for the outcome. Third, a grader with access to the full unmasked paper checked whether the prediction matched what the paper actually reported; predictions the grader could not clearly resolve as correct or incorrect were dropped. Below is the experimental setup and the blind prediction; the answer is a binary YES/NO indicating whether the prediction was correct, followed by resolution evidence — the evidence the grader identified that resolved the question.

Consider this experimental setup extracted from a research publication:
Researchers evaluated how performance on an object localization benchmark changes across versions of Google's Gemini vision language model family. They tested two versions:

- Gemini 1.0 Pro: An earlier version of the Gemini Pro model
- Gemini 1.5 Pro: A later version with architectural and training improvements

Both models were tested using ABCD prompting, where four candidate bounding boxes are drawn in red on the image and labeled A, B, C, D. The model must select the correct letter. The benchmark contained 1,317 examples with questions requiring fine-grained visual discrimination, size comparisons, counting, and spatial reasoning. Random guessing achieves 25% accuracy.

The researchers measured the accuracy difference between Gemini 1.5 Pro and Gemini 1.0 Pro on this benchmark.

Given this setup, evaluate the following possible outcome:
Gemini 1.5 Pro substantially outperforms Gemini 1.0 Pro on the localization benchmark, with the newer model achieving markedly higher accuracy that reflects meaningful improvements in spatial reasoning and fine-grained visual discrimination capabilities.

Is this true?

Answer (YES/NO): YES